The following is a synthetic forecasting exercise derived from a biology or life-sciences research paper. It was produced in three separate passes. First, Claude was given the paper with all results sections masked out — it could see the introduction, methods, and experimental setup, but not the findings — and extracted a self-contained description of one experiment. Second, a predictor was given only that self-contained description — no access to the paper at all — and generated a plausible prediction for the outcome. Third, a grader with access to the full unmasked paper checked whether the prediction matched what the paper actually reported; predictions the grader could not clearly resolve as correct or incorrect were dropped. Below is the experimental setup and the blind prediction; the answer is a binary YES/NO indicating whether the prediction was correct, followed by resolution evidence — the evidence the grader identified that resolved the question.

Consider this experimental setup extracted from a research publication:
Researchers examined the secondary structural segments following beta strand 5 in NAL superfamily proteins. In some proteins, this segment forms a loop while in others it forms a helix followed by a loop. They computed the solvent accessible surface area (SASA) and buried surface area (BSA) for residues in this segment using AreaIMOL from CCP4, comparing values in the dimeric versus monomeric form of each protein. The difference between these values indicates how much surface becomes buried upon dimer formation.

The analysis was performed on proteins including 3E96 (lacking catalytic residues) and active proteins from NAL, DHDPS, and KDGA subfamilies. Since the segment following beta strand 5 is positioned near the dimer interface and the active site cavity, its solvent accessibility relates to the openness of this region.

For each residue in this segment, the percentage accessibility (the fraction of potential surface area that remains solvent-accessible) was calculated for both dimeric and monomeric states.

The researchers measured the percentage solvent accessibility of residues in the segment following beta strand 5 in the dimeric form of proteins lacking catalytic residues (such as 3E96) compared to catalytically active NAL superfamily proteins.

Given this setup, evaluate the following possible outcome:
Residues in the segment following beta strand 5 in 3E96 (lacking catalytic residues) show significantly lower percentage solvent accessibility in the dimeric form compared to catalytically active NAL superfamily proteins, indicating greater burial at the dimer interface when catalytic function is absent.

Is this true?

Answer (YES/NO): NO